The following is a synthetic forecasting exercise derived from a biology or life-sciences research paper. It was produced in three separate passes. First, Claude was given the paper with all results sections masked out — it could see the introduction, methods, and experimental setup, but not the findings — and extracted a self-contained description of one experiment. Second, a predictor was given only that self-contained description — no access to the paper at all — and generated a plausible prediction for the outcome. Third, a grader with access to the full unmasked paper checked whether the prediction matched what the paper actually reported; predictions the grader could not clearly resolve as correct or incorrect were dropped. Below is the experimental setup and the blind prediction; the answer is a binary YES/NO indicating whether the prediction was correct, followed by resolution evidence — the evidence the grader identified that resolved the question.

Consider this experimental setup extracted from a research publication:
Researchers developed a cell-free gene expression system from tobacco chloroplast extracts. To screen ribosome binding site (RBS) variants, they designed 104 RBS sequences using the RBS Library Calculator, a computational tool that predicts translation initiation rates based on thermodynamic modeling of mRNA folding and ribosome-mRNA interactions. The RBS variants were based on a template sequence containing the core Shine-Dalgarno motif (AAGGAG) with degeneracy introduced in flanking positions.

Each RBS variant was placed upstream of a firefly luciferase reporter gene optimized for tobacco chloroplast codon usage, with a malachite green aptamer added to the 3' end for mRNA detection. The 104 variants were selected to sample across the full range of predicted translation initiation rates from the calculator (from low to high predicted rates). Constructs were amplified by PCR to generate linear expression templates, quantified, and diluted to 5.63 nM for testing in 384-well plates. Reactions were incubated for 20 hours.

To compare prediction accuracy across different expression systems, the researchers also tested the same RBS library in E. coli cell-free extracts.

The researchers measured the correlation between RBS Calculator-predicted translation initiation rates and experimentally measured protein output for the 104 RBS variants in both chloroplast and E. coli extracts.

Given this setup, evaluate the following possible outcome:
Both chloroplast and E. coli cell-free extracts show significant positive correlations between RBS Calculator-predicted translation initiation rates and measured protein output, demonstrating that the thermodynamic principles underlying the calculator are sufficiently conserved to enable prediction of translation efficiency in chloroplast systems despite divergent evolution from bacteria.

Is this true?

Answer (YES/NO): YES